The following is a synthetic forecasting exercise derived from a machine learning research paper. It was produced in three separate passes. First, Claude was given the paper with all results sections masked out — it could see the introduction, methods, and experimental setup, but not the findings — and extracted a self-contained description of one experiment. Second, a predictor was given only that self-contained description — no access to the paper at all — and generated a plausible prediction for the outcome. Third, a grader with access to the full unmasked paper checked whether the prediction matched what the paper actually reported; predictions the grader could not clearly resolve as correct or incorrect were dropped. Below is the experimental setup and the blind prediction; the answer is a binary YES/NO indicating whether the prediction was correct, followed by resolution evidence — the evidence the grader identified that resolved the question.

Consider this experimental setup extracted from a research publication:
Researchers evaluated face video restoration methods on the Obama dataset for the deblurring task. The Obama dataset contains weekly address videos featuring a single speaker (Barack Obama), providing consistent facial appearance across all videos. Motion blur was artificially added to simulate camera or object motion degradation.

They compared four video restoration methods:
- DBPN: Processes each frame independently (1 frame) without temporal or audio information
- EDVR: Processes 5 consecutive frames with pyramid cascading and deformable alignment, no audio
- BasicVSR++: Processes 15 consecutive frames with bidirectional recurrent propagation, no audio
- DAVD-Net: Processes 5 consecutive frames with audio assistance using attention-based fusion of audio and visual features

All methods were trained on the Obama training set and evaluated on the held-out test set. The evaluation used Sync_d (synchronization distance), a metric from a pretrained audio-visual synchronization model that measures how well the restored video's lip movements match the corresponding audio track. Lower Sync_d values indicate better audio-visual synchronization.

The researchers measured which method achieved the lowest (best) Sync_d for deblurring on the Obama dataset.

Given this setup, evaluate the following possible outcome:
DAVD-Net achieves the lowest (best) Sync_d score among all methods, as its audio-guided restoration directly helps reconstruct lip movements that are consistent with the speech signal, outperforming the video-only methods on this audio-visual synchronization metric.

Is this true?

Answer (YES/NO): NO